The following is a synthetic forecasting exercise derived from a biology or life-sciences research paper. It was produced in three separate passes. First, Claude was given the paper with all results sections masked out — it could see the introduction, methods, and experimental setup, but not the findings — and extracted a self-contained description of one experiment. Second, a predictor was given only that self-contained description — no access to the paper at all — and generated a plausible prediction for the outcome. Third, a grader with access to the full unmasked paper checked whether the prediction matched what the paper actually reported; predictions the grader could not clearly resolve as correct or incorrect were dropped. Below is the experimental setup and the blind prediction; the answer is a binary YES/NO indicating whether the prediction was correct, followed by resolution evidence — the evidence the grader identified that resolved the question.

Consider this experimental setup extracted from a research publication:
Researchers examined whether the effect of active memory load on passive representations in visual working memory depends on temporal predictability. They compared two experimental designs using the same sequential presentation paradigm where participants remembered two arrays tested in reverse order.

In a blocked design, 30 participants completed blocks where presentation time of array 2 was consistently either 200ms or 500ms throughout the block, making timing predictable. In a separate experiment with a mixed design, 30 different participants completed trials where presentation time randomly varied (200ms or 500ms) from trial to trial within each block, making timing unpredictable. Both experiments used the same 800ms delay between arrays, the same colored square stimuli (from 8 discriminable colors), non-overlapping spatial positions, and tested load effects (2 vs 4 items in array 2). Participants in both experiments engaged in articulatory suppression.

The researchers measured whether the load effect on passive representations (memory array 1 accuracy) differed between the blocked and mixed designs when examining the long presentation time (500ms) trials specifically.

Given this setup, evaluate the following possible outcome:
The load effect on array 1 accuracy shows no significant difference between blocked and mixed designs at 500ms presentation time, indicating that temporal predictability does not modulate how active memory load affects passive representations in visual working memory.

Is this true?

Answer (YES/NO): NO